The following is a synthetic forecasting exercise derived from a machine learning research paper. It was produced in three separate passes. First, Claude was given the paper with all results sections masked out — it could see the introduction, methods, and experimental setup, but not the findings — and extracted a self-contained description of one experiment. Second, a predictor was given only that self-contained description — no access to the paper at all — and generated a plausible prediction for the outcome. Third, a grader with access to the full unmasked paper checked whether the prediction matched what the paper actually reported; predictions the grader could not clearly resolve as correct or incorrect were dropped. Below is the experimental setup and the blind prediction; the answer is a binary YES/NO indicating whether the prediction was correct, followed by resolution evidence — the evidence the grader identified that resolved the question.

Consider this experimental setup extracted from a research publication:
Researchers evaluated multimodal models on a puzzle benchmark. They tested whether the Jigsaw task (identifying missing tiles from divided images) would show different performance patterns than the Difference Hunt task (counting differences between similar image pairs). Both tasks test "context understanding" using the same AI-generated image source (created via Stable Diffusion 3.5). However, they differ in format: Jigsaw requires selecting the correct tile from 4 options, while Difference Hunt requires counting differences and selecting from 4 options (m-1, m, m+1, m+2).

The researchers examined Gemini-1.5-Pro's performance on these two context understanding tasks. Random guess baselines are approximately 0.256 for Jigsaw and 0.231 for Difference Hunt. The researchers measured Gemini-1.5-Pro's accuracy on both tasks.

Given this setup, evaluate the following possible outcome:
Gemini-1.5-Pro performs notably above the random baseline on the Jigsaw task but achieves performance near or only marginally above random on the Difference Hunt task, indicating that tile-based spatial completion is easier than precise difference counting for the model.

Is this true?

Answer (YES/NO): NO